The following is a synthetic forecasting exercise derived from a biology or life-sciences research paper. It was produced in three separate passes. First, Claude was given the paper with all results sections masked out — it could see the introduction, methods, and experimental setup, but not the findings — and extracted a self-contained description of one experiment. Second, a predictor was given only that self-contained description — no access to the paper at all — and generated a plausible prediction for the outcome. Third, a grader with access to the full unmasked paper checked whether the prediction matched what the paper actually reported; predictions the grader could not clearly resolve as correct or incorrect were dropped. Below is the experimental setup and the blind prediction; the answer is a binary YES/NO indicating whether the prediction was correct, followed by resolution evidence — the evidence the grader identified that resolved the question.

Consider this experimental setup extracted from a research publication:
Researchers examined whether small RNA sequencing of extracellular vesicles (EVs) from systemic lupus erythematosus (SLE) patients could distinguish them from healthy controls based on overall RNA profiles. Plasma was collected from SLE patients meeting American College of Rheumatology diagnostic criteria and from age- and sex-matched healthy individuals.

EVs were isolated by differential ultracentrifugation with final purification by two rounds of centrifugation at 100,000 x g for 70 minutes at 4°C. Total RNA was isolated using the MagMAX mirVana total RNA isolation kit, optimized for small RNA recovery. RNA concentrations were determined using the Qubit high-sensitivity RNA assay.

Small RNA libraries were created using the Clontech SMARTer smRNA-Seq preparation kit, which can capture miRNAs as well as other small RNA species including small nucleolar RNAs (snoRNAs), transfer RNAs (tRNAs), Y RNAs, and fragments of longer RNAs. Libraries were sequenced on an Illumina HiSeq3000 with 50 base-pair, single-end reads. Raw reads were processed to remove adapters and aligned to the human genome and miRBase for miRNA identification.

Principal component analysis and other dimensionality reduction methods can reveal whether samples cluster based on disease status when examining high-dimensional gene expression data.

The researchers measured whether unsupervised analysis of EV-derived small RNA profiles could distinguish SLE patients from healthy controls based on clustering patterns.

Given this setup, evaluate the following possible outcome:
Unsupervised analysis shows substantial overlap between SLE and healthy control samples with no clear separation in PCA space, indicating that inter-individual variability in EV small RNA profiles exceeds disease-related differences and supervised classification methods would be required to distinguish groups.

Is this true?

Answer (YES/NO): NO